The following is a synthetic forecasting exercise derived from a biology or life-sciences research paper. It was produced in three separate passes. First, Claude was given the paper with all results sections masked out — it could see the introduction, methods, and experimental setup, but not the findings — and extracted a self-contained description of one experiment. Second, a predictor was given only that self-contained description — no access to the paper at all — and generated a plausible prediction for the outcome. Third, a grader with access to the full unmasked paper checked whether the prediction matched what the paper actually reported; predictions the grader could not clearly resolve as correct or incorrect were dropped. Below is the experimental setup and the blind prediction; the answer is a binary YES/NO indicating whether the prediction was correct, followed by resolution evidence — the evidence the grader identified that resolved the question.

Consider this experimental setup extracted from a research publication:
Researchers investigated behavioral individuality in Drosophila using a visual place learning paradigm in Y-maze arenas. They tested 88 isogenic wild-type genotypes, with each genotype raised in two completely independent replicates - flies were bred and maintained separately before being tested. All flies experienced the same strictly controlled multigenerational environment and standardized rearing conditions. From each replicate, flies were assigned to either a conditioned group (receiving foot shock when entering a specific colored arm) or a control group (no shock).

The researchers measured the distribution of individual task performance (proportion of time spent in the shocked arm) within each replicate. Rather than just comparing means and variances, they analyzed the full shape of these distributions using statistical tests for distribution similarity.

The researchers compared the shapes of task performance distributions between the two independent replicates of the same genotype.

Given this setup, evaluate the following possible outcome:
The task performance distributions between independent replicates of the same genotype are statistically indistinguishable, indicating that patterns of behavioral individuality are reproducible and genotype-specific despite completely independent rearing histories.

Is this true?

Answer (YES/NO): YES